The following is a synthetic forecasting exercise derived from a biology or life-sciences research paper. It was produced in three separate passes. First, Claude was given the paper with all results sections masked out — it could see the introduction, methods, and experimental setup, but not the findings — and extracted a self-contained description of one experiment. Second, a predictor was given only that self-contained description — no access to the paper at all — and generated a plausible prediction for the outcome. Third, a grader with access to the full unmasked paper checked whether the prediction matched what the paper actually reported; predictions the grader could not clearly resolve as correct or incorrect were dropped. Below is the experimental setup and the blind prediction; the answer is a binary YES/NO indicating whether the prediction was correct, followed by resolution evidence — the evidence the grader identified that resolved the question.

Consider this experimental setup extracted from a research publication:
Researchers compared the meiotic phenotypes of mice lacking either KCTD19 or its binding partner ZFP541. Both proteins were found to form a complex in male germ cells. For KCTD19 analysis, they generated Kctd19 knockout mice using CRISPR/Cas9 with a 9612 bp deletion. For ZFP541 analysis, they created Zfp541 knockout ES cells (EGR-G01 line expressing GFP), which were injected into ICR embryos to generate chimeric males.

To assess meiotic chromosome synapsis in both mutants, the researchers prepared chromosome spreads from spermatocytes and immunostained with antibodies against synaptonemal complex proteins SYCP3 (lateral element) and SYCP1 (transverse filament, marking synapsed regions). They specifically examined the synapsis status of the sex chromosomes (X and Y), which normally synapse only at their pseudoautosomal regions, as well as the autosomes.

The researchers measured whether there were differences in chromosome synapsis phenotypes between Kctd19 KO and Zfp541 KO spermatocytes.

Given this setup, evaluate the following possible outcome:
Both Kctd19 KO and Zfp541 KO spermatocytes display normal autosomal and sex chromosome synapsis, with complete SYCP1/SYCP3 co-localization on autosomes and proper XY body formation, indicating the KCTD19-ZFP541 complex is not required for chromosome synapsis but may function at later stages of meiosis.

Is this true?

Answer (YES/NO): NO